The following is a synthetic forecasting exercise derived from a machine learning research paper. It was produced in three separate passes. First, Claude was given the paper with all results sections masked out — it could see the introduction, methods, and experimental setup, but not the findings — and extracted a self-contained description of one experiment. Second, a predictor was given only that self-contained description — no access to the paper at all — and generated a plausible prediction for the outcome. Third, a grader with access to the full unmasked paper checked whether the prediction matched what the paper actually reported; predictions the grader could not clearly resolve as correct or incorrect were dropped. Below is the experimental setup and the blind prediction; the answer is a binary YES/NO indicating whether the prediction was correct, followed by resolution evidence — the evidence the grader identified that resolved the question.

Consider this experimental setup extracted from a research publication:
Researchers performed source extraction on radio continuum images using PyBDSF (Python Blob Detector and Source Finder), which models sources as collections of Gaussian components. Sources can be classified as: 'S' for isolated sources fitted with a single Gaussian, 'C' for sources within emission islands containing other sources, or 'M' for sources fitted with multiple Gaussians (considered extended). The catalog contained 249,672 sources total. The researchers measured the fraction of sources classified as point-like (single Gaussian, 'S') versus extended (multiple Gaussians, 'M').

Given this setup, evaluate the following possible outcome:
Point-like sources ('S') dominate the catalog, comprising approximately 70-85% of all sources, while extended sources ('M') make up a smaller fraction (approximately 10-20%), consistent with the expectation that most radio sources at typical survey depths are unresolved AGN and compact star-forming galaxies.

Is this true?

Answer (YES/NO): NO